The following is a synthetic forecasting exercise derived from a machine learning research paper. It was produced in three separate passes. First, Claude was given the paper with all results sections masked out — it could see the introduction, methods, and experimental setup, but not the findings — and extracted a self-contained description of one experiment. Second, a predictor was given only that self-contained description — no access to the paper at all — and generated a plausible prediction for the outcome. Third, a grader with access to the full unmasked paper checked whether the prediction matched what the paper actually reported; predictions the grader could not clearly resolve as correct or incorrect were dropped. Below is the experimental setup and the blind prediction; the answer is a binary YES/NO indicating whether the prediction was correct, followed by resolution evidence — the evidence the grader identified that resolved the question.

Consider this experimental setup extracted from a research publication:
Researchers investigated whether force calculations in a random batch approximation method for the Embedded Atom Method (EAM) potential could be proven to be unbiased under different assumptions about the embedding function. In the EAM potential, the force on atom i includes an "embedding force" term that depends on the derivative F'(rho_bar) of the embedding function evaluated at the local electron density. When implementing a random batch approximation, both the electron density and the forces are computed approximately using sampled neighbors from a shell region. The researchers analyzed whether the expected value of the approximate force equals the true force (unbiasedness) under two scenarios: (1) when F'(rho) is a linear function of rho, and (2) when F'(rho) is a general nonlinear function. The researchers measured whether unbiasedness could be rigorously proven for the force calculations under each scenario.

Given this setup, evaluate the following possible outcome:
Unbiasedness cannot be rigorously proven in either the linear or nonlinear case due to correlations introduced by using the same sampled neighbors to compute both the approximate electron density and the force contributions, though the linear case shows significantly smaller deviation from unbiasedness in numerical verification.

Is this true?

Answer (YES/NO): NO